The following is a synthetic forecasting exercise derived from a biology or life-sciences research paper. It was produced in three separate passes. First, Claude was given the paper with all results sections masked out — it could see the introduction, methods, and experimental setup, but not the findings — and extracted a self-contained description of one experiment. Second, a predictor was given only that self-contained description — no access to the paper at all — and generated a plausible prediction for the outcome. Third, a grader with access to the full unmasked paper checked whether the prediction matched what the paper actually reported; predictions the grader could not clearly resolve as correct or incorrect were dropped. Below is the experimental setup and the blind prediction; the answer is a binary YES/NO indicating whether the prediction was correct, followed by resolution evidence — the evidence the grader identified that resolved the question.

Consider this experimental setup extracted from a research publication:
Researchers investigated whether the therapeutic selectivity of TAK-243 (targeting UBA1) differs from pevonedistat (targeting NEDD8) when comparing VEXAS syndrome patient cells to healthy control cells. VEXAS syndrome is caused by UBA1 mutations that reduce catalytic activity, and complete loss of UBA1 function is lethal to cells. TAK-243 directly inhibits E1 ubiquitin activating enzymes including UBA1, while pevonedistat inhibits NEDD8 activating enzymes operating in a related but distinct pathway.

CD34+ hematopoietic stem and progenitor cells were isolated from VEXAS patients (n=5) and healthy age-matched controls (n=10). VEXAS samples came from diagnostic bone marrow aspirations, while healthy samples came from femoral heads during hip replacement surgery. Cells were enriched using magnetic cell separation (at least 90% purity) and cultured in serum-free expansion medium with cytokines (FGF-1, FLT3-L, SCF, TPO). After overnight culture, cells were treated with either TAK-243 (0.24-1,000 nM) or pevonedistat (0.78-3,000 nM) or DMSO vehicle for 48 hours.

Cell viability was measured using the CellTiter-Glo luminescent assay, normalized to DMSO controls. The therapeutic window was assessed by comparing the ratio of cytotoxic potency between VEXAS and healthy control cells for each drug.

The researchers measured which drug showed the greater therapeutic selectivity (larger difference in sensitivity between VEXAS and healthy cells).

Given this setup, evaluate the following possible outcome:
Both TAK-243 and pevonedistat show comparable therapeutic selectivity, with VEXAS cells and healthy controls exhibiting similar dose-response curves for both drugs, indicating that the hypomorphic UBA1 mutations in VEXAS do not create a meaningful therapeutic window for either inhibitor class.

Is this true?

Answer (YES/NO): NO